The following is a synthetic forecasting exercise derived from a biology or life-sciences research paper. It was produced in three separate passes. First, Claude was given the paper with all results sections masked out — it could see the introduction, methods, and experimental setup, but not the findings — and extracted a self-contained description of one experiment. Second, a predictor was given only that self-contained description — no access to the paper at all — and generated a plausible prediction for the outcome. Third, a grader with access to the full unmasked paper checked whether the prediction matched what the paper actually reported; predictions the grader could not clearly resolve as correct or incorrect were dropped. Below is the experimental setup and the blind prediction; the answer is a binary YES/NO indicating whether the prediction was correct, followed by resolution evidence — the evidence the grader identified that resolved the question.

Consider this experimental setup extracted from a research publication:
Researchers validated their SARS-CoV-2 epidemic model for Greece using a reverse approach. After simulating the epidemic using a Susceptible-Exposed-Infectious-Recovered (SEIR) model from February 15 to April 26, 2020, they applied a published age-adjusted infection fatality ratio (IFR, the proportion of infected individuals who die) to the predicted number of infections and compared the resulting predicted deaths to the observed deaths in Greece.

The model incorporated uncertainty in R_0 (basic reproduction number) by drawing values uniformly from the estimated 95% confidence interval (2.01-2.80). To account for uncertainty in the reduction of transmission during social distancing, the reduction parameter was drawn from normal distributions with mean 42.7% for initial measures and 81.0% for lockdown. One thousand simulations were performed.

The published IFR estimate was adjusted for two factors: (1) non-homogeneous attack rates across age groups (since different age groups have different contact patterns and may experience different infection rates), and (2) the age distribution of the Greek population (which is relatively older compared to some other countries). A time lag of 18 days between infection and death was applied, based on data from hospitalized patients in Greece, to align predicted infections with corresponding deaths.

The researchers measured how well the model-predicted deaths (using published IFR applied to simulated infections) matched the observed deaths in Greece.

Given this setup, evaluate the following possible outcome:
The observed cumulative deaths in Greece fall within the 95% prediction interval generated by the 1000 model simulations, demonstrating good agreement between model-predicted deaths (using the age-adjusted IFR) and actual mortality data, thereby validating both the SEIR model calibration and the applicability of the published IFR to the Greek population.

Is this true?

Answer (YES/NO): YES